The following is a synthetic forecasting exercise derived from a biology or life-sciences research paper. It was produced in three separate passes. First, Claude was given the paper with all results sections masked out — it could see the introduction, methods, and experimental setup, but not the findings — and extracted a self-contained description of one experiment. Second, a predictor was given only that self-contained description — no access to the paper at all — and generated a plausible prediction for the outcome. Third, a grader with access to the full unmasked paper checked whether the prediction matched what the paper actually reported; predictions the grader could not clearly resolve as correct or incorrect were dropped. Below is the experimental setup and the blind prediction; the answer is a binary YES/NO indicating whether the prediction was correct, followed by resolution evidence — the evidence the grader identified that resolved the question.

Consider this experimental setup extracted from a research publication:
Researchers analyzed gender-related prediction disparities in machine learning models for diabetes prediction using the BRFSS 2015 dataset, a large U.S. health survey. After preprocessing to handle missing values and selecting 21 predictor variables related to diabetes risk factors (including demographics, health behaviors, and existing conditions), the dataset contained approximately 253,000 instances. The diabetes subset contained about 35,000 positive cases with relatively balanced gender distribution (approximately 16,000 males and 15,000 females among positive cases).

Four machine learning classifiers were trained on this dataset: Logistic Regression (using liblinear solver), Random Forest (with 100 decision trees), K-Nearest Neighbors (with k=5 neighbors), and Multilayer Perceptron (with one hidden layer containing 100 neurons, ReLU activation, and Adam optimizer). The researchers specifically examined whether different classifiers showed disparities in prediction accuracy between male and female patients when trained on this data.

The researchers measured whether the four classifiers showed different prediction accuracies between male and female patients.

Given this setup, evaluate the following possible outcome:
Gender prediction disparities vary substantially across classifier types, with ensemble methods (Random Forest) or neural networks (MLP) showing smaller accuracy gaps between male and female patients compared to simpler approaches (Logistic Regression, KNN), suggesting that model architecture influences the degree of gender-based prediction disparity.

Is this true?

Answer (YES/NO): NO